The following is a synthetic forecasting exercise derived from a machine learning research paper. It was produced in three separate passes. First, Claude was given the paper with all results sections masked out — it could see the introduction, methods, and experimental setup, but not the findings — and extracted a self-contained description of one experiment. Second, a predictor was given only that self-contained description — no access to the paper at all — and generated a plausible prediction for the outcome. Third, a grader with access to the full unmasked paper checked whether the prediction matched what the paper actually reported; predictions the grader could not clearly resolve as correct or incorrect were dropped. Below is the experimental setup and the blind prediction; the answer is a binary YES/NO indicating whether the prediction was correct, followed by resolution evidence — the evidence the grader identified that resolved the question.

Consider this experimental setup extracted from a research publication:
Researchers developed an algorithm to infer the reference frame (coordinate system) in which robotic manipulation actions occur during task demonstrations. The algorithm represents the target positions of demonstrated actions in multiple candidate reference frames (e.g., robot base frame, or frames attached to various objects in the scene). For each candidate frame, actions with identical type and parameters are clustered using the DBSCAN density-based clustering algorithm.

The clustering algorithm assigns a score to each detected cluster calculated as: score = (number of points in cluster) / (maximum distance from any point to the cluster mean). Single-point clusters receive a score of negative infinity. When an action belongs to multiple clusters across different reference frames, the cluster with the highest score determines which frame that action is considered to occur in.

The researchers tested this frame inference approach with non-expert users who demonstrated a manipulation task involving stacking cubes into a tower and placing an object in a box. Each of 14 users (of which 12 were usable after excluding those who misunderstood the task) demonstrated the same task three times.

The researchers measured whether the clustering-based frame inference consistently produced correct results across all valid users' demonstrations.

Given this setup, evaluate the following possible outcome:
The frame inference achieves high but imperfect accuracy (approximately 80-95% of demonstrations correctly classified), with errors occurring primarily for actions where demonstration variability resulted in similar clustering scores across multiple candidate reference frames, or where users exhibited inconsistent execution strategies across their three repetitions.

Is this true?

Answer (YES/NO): NO